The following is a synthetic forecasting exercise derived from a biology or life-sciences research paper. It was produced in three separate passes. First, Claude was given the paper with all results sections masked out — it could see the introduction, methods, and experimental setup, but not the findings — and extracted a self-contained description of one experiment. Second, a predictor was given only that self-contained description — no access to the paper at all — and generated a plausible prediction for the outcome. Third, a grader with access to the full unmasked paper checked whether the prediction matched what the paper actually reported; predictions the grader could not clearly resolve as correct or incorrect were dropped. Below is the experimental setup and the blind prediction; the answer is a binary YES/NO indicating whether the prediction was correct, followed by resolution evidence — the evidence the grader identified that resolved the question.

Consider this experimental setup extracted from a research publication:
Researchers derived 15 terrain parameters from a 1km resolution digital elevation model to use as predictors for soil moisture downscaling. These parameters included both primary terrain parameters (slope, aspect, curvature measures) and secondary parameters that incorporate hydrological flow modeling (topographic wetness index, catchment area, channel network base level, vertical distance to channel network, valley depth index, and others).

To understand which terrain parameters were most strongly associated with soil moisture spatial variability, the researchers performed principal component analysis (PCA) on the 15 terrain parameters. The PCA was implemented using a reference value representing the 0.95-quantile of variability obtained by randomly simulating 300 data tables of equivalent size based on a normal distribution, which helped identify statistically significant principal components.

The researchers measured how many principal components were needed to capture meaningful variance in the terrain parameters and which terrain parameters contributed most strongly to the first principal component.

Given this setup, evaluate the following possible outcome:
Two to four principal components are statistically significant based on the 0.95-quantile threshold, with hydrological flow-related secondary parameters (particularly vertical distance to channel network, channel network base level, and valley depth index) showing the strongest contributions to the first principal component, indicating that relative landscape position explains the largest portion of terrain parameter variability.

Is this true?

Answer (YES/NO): NO